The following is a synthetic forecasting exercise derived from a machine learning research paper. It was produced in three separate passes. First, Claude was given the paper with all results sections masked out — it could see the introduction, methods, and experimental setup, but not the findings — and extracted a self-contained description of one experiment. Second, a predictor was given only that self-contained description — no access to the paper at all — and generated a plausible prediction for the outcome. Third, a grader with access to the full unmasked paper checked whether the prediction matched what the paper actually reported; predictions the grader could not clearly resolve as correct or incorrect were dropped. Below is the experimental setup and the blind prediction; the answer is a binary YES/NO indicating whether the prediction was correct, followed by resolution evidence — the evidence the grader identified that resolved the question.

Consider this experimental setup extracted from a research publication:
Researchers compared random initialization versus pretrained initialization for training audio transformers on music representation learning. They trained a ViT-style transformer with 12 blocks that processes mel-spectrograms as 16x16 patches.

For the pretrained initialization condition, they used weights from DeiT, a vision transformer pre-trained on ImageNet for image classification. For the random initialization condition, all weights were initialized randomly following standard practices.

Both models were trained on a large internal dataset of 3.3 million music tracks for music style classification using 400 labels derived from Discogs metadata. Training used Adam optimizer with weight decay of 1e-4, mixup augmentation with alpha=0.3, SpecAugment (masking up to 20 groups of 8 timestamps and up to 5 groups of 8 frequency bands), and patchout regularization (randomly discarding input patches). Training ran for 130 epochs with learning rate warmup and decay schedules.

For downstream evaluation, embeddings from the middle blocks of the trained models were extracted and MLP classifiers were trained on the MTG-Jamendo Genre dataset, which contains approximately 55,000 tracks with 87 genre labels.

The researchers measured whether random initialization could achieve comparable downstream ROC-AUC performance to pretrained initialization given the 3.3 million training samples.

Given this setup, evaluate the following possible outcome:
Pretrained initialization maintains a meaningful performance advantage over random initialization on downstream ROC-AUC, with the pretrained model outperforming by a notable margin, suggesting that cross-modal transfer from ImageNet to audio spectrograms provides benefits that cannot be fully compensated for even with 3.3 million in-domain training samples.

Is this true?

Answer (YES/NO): YES